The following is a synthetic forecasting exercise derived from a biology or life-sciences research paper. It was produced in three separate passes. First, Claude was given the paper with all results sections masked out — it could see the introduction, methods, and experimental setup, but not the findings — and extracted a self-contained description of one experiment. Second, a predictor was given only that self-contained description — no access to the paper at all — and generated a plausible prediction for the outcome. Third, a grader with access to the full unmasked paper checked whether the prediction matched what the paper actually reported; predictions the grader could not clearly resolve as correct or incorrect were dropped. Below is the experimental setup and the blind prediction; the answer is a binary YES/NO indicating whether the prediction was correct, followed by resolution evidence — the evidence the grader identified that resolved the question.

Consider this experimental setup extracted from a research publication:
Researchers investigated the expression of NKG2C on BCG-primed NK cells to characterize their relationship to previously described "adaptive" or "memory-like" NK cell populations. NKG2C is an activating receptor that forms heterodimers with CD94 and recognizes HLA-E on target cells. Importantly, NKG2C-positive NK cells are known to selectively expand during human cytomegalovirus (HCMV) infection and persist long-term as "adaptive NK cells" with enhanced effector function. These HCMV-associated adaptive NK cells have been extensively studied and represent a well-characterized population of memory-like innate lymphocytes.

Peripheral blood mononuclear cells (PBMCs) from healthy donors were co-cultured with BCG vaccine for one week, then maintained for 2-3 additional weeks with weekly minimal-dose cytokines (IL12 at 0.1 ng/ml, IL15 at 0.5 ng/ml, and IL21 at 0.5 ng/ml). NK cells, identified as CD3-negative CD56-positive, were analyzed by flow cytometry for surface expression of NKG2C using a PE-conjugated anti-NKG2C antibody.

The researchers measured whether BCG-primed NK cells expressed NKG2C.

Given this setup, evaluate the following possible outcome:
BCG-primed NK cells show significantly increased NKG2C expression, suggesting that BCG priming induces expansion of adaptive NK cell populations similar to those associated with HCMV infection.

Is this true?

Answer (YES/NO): NO